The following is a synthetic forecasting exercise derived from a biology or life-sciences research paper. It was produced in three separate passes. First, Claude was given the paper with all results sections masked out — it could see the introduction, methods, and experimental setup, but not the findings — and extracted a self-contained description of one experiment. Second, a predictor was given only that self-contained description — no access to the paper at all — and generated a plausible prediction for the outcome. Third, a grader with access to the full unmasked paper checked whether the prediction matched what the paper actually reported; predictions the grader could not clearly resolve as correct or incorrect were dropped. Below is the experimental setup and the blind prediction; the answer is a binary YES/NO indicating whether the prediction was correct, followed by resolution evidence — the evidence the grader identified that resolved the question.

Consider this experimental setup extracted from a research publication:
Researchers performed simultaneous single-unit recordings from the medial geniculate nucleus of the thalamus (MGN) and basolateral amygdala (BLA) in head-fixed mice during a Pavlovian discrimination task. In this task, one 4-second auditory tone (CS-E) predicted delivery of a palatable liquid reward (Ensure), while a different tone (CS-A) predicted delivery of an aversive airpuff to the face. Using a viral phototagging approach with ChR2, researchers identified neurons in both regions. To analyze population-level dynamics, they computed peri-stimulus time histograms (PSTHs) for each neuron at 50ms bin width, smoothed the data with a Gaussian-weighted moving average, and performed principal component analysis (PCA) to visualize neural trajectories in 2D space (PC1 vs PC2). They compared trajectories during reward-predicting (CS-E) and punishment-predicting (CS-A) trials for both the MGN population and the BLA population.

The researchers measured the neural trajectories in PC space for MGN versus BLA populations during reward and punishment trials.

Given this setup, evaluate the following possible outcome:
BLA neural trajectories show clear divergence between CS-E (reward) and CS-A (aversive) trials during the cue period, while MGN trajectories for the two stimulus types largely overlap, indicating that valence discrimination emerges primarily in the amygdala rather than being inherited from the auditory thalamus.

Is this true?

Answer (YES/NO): NO